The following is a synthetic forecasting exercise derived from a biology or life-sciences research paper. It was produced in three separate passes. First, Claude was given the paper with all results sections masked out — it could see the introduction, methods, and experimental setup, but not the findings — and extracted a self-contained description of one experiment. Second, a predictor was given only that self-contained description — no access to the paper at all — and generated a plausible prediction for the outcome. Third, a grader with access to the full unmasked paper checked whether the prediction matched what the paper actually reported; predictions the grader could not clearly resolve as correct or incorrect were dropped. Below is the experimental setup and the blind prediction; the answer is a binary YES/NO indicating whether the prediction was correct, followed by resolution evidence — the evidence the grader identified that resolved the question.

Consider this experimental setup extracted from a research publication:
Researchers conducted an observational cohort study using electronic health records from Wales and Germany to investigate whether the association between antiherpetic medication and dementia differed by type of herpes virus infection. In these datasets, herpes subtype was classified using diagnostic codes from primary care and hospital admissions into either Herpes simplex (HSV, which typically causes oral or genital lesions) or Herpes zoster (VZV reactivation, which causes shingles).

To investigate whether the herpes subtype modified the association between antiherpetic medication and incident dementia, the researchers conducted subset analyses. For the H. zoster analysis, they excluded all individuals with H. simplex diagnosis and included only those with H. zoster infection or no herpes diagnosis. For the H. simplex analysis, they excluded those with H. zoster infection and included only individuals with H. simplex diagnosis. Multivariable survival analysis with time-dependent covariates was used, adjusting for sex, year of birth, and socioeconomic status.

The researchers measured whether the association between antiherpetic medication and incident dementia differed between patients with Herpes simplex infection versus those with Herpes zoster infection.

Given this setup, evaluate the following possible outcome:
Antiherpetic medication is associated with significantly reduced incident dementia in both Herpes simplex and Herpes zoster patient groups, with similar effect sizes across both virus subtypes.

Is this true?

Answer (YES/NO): NO